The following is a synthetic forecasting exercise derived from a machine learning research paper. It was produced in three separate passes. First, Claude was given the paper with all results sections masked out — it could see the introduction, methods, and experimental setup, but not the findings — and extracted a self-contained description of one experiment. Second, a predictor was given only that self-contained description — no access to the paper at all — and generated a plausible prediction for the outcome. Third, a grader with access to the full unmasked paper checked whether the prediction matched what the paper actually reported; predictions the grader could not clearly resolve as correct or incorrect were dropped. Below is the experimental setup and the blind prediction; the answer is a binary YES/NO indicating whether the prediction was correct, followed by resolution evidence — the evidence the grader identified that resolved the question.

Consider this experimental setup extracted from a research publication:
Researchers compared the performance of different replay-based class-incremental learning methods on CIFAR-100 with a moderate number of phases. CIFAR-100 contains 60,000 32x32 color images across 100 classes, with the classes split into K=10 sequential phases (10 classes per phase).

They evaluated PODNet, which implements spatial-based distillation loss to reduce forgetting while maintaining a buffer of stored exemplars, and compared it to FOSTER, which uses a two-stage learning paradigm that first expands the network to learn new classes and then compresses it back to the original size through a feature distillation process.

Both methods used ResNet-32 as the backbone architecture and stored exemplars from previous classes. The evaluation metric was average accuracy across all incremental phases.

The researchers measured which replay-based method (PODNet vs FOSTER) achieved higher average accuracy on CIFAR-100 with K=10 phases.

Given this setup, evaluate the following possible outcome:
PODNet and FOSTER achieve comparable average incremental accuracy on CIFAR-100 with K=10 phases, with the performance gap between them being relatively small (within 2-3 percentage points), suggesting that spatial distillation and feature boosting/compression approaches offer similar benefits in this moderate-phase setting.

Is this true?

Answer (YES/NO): NO